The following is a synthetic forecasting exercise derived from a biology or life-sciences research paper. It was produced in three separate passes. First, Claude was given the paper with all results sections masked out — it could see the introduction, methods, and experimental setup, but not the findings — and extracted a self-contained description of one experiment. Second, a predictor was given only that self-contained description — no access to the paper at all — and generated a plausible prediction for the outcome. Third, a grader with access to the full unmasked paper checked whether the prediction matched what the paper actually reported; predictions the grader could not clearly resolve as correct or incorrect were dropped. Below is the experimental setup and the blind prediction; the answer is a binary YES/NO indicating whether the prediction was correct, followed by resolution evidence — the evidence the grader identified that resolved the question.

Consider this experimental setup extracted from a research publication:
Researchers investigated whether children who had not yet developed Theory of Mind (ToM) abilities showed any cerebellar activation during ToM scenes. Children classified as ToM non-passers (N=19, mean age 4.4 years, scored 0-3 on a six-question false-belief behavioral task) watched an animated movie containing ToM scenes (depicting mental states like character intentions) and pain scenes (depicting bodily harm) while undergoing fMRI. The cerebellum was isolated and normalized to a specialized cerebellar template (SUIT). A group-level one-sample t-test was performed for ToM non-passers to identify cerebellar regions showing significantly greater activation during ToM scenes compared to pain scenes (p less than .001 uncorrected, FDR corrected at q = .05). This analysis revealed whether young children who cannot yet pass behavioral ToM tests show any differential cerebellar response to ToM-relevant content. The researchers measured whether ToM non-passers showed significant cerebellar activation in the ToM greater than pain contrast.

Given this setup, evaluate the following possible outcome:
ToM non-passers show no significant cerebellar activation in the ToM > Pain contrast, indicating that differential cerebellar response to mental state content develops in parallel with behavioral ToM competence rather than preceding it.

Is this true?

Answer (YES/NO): NO